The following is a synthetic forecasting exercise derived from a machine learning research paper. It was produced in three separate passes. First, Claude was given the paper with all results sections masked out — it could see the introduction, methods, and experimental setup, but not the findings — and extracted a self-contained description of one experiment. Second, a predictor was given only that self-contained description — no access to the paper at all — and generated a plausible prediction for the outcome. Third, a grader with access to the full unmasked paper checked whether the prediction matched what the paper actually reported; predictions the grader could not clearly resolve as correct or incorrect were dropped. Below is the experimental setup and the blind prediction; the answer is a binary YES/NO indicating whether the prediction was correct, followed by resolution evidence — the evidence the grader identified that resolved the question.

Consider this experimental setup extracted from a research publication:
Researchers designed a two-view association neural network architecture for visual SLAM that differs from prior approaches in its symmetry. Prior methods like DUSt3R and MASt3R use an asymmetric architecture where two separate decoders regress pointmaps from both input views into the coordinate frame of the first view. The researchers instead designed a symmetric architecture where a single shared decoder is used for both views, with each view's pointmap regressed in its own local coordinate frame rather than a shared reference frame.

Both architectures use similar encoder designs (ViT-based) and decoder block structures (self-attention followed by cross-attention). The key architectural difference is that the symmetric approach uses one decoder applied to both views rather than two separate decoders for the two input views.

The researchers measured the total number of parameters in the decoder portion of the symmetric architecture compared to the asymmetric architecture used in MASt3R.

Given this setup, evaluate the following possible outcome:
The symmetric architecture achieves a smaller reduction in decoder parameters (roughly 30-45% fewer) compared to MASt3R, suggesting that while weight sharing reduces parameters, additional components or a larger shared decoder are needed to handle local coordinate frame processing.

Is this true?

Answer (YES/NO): NO